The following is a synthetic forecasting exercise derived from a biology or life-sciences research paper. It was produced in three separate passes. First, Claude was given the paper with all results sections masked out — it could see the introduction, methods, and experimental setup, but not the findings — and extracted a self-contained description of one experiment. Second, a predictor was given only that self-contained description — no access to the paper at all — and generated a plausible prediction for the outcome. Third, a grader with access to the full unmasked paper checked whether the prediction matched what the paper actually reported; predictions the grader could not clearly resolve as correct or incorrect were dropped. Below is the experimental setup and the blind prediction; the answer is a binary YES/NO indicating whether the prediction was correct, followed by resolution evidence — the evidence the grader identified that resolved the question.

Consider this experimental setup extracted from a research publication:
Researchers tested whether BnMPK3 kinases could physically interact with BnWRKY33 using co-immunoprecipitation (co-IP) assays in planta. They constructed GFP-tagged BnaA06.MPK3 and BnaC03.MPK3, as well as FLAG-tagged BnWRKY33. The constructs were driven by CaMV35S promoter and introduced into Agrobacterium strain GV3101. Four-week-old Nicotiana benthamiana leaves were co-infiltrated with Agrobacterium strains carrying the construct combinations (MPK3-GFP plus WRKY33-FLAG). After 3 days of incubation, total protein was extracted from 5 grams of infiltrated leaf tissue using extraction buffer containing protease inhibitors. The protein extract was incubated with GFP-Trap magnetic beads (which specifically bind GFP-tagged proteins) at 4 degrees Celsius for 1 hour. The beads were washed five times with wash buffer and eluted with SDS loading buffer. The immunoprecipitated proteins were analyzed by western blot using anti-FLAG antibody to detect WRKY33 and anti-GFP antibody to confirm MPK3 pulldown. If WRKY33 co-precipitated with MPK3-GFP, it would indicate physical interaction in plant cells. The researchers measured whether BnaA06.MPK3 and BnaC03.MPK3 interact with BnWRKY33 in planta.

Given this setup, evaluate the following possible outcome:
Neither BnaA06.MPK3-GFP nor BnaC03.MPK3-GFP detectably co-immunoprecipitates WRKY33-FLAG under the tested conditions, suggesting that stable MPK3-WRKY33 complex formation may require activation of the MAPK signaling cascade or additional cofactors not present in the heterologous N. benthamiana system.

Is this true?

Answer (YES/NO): NO